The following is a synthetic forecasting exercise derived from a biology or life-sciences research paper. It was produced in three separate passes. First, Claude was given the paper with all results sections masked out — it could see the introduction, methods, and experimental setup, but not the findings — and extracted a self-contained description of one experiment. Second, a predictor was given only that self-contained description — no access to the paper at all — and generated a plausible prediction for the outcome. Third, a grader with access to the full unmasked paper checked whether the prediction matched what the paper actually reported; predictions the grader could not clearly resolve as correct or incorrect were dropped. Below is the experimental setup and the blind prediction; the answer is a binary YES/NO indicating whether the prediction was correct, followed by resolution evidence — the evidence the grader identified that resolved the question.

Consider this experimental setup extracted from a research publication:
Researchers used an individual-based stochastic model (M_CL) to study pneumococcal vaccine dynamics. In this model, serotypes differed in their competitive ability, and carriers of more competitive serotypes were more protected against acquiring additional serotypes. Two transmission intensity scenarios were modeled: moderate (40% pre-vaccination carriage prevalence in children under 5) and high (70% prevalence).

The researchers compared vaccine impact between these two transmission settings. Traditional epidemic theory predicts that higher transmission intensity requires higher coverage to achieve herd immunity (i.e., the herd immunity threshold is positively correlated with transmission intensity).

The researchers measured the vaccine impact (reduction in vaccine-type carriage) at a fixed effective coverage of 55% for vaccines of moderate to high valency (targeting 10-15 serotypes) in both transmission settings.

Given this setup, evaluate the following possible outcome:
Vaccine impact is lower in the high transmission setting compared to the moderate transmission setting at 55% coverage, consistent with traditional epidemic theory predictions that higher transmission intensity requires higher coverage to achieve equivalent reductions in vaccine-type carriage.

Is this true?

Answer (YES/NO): NO